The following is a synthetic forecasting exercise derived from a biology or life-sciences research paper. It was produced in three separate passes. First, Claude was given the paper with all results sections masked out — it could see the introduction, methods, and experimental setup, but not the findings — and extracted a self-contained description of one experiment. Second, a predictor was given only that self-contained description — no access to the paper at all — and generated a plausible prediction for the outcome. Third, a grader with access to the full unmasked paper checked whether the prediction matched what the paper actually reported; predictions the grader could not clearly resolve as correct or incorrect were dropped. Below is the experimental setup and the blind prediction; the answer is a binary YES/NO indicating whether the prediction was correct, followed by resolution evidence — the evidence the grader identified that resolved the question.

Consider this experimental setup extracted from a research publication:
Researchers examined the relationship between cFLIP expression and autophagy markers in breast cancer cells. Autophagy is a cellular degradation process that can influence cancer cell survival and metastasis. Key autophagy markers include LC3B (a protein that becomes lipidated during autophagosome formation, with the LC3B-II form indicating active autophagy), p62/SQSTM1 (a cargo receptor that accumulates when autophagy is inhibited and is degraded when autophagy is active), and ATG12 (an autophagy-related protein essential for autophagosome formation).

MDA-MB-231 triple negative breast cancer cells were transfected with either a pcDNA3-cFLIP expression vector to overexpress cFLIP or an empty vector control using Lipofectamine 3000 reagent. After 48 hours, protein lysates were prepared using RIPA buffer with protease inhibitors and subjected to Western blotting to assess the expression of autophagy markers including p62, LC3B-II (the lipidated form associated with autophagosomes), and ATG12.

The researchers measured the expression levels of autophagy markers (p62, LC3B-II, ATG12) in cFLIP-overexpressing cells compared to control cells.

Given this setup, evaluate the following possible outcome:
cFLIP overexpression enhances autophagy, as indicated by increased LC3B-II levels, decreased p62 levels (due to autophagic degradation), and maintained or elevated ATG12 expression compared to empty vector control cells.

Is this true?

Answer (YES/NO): NO